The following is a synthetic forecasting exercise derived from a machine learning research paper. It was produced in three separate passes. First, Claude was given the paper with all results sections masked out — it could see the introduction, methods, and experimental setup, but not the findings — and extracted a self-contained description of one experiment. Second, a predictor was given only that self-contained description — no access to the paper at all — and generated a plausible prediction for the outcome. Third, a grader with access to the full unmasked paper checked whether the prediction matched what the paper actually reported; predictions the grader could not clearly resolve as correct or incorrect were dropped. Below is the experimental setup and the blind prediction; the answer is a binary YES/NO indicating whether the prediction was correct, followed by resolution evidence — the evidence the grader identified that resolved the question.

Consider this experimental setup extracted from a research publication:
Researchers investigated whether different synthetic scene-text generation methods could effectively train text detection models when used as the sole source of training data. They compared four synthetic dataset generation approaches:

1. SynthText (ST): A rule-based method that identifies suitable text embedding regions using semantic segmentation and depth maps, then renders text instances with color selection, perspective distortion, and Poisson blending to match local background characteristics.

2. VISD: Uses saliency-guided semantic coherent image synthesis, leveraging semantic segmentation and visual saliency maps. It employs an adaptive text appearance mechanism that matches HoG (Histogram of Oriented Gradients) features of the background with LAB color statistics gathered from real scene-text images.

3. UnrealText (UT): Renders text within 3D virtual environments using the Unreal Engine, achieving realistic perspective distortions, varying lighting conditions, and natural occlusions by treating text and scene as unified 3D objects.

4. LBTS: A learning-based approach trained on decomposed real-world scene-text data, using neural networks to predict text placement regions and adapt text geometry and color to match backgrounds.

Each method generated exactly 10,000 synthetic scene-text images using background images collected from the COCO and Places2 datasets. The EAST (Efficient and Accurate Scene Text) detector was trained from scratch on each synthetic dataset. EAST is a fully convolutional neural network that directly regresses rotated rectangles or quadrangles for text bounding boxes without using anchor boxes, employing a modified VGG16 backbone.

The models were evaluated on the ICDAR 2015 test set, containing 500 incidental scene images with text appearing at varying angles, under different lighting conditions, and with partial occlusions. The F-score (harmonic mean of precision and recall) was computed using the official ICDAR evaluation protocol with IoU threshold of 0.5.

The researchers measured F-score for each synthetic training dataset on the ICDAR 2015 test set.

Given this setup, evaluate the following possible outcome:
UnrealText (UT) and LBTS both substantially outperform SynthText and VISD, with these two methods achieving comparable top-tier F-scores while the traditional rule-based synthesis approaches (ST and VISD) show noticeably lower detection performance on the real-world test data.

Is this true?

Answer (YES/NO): NO